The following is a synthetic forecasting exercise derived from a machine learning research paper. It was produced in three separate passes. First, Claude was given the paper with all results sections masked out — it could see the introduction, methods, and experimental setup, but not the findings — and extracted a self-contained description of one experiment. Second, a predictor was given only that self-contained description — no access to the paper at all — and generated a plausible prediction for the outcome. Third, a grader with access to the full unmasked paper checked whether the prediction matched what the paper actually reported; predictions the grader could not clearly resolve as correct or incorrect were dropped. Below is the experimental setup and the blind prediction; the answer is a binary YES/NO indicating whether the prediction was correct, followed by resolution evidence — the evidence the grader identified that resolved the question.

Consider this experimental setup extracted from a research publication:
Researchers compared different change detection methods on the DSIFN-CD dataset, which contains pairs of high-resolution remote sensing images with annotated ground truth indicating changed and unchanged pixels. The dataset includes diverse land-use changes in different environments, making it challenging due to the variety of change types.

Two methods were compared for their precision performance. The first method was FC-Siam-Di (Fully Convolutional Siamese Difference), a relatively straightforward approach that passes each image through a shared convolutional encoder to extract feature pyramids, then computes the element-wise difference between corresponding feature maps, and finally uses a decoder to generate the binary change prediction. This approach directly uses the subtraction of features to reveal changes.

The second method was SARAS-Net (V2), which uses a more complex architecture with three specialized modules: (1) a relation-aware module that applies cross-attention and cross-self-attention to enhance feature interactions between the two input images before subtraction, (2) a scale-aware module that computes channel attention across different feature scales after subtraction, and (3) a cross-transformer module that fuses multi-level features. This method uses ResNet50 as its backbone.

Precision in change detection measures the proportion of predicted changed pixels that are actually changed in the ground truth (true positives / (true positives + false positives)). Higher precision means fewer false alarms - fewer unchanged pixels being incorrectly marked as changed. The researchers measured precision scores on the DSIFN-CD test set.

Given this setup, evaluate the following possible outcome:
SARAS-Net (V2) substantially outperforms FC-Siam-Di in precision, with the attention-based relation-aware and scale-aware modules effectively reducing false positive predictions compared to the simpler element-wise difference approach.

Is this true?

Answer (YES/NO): NO